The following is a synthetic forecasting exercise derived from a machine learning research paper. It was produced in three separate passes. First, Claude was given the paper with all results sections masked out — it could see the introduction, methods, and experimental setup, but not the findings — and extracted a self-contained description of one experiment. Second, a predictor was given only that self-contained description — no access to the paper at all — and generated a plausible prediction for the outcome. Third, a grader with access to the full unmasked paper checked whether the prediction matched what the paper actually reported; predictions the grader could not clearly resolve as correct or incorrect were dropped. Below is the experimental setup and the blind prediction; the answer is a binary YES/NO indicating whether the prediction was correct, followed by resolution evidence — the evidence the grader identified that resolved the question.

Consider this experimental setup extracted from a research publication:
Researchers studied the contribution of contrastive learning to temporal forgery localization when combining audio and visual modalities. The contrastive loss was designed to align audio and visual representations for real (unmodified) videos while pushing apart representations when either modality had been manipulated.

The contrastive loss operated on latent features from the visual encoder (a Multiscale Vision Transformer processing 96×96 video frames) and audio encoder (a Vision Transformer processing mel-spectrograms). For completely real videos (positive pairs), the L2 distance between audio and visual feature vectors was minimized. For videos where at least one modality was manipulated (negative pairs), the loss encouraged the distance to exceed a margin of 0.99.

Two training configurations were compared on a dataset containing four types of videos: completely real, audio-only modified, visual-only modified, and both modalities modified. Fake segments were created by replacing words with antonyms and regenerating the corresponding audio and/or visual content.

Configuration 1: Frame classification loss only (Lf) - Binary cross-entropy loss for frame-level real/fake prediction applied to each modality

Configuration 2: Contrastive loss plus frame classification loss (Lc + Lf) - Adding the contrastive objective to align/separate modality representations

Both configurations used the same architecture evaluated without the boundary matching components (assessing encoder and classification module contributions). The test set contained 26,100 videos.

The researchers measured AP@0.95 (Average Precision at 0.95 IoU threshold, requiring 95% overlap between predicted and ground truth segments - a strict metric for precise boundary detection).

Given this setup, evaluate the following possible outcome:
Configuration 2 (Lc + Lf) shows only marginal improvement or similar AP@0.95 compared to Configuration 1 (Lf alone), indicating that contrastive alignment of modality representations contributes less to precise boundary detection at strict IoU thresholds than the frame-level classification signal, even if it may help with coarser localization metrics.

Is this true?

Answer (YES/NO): YES